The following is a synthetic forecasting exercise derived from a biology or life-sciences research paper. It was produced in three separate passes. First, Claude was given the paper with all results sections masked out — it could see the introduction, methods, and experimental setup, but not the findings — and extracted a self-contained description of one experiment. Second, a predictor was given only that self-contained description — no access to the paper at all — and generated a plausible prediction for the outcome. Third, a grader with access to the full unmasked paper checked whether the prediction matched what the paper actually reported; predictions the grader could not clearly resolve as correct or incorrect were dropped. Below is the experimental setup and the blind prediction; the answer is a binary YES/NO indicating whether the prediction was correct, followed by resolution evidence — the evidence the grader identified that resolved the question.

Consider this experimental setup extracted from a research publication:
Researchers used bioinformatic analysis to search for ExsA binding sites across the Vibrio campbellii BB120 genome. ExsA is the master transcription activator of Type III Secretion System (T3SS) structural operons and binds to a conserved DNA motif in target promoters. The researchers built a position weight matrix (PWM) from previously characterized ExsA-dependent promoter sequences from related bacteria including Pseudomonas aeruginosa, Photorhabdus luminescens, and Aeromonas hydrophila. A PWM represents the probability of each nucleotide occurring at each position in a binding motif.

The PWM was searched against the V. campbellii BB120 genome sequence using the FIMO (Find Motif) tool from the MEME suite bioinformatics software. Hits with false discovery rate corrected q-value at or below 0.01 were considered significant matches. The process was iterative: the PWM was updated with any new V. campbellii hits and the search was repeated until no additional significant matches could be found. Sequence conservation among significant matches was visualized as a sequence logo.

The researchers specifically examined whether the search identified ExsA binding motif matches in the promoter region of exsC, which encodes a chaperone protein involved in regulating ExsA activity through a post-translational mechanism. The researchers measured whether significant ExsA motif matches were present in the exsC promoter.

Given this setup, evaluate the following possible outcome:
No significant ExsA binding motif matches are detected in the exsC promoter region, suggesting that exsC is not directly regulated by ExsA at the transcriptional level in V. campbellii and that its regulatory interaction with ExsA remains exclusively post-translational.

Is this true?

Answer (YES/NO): NO